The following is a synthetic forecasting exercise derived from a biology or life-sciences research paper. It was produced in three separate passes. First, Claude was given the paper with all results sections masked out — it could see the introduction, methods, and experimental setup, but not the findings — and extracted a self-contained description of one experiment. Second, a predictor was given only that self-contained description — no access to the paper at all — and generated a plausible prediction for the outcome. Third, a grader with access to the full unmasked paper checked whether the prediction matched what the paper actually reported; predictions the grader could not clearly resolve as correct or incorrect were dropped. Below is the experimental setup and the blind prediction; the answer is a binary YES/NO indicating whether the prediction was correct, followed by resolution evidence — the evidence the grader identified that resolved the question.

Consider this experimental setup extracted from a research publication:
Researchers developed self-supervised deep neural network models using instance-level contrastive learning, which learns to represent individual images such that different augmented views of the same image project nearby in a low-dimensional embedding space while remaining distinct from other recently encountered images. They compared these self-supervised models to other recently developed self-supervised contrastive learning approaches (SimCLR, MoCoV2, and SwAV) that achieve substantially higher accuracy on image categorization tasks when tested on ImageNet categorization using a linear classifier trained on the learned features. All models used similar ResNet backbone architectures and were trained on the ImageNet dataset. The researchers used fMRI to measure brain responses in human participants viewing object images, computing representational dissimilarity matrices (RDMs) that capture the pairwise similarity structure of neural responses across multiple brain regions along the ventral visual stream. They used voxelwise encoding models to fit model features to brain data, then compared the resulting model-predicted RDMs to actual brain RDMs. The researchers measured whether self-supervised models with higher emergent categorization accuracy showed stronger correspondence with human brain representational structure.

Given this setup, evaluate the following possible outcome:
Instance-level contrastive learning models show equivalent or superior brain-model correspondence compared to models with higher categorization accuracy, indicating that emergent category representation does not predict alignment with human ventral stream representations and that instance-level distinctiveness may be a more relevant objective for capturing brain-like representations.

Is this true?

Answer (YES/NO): YES